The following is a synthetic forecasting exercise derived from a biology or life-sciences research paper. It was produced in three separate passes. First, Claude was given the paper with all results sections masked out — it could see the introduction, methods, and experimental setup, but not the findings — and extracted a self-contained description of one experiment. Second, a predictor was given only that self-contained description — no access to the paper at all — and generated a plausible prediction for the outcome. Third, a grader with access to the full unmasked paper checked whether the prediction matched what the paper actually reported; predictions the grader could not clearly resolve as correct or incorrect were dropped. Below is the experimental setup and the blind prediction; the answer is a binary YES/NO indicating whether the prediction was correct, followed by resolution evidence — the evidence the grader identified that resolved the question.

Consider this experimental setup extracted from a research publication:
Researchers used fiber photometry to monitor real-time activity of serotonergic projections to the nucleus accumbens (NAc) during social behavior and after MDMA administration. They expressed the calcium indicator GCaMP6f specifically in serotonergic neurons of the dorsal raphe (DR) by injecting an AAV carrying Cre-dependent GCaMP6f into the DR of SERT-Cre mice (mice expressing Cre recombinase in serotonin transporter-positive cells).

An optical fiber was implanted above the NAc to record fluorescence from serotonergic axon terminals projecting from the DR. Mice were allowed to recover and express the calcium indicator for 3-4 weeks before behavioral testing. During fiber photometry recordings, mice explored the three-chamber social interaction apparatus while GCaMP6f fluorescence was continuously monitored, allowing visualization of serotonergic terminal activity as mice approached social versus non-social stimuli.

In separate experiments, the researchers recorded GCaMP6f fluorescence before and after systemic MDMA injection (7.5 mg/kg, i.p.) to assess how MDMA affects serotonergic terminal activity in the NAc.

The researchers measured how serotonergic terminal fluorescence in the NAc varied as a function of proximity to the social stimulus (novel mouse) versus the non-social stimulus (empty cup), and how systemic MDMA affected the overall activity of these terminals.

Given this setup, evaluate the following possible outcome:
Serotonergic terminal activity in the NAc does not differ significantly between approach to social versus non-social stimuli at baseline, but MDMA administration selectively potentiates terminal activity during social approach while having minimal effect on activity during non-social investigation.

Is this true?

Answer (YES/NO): NO